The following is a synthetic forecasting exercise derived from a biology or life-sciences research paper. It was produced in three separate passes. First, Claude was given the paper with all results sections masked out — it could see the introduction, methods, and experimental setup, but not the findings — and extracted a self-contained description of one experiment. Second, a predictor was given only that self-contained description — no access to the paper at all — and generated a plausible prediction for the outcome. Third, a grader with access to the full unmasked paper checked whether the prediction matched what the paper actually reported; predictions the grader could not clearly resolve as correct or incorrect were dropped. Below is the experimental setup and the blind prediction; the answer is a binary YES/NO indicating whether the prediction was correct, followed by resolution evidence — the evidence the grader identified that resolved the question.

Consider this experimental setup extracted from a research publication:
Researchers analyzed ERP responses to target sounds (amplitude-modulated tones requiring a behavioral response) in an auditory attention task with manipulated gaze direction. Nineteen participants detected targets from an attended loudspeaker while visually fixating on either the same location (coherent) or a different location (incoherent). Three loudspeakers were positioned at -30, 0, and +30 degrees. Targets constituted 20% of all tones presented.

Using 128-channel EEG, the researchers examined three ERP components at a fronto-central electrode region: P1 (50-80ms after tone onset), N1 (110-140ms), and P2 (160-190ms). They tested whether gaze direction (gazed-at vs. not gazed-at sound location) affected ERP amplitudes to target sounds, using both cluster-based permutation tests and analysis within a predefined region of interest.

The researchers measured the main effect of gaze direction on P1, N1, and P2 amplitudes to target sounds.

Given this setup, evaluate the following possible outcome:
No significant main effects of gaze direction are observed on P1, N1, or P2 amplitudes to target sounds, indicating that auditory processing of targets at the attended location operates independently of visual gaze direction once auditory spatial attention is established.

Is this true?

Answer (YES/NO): YES